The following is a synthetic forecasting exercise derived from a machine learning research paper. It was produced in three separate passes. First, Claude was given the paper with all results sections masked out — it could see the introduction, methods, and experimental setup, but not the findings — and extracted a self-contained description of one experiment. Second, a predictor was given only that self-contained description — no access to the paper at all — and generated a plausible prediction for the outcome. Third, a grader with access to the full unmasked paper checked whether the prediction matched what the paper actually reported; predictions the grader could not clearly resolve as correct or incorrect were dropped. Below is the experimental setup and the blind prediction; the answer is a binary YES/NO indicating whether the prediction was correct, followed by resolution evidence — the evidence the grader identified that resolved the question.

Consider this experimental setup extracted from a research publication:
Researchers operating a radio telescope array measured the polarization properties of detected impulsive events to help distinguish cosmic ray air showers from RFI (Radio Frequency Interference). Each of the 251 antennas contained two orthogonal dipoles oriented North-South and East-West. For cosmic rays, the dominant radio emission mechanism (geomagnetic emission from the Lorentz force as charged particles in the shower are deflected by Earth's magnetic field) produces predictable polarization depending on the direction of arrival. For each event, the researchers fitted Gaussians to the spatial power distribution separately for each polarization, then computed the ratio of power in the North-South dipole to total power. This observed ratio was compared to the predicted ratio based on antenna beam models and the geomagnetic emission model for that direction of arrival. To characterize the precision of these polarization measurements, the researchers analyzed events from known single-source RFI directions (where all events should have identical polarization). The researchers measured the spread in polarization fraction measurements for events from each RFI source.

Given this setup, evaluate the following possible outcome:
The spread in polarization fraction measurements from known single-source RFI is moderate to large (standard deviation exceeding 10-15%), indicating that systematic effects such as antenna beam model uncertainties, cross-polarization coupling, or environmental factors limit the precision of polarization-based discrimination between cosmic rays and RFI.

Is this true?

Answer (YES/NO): NO